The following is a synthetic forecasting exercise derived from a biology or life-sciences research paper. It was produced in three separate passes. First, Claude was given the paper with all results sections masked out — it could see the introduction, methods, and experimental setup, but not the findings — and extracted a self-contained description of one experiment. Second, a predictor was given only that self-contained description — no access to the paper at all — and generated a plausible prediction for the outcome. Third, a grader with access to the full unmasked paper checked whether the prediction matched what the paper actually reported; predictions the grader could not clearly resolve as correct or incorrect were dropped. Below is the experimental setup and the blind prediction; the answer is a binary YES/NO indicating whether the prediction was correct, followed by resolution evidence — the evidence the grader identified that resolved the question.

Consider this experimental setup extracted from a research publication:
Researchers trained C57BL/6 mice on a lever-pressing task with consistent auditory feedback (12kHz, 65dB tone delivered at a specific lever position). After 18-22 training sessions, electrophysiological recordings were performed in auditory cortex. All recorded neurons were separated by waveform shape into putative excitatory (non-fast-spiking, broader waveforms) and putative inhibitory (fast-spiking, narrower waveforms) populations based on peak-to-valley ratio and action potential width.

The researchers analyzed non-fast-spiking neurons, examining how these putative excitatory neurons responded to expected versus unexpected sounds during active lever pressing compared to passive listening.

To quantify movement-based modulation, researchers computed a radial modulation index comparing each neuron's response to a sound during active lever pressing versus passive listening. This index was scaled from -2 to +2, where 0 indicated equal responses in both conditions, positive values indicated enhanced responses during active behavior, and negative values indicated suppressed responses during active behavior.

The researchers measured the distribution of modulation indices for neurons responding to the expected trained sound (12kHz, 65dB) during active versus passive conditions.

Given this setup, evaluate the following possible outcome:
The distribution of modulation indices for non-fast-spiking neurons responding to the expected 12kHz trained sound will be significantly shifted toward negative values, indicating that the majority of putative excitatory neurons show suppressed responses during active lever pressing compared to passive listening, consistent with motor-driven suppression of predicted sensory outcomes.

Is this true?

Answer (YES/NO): YES